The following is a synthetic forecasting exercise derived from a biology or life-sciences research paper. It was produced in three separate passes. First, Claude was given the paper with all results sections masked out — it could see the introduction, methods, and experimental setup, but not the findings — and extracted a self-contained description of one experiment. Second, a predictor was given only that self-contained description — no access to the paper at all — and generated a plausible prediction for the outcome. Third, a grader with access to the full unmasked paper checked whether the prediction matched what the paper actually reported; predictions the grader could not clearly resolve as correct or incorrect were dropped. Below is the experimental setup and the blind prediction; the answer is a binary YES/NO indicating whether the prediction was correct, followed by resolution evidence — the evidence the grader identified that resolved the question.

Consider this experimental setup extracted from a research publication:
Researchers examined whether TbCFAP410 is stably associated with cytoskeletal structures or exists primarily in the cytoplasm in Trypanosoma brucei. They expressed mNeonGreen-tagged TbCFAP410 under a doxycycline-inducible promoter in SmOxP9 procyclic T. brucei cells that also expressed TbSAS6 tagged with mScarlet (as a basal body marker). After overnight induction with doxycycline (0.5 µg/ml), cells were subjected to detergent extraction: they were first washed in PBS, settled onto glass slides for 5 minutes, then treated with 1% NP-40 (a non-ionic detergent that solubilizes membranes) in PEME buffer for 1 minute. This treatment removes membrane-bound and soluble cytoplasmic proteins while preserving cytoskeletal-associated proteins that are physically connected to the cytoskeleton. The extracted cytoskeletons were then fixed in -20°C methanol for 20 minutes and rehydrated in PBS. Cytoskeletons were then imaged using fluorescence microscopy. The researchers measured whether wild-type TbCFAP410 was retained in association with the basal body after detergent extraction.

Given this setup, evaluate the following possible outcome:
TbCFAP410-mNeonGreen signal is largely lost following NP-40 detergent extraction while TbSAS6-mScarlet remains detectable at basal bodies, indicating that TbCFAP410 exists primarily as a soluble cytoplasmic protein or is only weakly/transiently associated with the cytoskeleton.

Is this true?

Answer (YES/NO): NO